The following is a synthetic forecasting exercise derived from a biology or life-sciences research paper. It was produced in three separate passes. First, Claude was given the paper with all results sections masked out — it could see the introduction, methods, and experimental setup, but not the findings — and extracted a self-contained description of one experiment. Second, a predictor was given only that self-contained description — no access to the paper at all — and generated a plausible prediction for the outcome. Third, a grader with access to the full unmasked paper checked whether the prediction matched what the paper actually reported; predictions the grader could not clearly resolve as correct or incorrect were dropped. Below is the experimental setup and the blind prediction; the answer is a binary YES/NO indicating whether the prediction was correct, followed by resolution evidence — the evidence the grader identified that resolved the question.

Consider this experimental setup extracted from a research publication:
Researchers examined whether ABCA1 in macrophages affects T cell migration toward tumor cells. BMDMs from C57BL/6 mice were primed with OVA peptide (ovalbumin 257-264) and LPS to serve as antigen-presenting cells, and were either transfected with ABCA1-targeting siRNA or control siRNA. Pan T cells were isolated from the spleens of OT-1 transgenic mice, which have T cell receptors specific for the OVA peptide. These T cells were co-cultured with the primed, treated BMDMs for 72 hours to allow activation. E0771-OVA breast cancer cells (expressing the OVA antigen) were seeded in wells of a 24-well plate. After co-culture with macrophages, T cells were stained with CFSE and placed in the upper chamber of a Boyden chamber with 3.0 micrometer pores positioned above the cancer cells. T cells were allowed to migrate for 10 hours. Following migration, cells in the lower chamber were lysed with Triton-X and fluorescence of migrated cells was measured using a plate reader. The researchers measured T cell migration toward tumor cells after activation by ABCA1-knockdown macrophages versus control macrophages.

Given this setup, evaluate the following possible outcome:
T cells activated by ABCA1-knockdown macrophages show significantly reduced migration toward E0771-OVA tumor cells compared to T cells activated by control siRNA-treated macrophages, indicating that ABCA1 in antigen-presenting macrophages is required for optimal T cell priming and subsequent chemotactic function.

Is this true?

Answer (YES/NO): YES